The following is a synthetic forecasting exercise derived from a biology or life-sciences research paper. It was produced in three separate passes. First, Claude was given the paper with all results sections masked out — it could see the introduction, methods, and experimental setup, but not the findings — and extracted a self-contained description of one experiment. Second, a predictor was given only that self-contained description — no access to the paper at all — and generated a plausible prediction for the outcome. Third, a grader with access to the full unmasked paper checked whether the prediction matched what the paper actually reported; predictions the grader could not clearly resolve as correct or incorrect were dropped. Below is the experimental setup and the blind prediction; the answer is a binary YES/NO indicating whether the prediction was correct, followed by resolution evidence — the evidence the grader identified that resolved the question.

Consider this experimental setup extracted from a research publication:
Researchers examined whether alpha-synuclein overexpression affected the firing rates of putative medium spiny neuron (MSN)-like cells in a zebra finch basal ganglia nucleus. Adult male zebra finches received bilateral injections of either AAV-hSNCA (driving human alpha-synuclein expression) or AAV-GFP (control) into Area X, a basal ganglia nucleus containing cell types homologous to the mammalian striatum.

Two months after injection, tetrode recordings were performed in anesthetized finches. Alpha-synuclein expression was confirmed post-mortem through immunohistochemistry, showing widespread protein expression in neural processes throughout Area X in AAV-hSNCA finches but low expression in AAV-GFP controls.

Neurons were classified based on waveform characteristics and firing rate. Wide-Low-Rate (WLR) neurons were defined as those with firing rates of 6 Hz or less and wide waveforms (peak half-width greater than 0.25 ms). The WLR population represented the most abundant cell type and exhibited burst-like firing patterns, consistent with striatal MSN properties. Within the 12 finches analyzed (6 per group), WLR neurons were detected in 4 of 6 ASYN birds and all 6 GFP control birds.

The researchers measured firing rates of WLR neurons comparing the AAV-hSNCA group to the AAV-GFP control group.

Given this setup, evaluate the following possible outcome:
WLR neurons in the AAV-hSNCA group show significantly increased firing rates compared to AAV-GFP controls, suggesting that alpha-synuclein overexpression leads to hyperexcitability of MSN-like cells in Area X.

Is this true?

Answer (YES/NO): NO